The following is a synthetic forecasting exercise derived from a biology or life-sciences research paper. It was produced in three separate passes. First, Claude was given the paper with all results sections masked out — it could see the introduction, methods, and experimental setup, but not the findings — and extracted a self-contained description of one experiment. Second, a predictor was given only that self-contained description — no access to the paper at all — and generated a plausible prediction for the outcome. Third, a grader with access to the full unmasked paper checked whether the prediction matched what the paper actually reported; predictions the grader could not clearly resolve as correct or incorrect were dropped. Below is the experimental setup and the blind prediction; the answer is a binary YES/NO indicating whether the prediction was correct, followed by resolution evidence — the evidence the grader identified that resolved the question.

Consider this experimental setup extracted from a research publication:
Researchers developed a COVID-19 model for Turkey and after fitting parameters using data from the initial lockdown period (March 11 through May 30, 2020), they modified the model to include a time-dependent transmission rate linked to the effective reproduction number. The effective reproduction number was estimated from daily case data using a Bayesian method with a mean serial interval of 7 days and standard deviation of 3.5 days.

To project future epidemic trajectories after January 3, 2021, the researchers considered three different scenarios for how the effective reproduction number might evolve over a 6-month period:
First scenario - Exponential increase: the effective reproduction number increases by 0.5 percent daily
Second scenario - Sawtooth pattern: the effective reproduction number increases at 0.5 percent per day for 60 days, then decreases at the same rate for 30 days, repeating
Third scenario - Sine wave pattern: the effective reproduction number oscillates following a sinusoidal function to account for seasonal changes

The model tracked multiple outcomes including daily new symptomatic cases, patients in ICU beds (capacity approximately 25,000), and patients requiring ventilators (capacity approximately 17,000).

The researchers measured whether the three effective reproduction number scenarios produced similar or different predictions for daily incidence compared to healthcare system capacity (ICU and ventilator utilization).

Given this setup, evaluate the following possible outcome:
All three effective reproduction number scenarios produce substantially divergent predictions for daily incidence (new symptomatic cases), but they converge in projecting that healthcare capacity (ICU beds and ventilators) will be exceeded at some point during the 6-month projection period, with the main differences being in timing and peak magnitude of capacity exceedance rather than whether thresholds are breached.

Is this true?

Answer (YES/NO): NO